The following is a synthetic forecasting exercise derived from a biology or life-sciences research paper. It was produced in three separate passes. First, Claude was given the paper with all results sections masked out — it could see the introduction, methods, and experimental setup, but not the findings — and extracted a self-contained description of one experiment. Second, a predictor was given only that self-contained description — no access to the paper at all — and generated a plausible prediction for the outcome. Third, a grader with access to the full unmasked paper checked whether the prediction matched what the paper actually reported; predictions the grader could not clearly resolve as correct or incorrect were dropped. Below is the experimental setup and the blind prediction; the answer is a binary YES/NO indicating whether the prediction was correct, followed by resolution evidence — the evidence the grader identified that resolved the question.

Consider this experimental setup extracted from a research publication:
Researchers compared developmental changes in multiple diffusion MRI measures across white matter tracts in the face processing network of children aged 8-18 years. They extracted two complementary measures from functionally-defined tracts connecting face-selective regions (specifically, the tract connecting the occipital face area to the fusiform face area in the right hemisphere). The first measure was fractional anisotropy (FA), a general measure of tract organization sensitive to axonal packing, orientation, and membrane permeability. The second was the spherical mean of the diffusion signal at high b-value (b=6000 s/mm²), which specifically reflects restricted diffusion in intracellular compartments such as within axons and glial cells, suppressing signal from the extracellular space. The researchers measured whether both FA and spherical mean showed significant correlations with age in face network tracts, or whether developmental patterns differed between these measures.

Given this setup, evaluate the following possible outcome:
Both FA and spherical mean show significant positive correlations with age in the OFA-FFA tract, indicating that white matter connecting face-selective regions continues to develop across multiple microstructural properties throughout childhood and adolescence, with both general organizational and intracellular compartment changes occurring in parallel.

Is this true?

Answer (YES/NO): NO